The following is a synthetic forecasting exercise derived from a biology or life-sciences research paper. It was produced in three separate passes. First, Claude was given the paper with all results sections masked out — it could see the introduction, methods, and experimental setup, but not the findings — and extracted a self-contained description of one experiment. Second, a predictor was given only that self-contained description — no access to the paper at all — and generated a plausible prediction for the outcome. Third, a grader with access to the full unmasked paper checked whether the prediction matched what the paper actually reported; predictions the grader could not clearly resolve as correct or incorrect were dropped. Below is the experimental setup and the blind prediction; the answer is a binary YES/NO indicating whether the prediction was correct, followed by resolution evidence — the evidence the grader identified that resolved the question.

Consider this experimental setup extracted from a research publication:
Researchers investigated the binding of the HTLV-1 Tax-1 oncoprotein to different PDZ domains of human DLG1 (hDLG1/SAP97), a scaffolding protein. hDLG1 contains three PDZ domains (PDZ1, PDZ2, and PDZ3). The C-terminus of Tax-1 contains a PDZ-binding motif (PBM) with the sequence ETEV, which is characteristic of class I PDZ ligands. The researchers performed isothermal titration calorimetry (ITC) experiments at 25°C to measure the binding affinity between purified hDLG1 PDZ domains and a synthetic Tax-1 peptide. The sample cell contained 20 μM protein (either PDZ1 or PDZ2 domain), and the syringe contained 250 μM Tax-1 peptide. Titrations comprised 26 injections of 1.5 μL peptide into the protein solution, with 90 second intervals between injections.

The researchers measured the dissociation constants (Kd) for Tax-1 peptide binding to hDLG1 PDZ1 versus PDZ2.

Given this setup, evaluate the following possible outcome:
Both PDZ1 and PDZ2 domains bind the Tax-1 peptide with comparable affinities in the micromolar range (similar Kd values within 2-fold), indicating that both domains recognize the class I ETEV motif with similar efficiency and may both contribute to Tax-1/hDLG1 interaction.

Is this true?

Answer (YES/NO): NO